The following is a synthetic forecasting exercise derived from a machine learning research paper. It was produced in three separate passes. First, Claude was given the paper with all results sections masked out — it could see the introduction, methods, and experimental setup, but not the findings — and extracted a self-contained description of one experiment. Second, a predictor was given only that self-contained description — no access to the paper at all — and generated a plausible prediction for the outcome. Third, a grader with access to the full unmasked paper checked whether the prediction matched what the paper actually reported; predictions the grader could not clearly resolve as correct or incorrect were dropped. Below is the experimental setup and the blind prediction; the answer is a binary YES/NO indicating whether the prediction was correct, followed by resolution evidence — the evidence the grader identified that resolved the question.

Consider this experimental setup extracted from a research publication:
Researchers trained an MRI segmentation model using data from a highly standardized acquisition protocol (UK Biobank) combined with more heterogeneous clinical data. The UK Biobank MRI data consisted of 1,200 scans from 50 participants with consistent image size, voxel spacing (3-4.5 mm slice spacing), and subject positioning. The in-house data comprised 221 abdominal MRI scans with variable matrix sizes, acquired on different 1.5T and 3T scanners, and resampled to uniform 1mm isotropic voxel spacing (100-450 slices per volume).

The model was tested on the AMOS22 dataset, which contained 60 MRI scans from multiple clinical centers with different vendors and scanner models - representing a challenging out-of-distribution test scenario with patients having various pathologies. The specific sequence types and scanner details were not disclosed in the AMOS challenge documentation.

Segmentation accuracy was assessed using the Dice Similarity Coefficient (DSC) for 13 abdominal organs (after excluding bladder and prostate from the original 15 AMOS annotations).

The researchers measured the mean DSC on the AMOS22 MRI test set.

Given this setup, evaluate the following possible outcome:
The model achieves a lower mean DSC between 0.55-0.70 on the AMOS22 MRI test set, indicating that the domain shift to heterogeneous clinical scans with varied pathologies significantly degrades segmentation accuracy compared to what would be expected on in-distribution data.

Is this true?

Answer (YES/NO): NO